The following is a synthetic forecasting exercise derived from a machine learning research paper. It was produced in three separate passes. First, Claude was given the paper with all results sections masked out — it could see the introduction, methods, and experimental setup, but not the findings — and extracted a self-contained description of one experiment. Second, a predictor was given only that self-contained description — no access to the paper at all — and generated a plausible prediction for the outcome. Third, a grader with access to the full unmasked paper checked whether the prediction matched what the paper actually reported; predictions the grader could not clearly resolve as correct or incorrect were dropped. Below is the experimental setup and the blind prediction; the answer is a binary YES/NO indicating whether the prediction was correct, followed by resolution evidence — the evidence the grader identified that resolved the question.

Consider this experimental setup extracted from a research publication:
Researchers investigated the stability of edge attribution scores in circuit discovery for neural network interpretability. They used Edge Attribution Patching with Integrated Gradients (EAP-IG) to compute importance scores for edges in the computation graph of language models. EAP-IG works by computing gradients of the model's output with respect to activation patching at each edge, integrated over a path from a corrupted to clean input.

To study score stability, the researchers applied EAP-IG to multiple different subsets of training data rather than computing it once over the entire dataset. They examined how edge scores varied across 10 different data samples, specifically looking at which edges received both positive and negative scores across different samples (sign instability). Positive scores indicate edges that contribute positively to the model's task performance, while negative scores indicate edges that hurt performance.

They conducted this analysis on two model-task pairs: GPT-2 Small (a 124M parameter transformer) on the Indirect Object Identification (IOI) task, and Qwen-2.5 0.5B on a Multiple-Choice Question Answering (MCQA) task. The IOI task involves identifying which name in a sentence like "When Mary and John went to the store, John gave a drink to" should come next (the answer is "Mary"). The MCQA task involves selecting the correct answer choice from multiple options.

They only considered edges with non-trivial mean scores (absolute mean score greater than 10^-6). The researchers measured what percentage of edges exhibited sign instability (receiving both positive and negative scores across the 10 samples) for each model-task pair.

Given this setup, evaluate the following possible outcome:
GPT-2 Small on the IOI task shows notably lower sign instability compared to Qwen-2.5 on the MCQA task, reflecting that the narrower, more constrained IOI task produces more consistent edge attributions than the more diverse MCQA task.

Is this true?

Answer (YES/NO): NO